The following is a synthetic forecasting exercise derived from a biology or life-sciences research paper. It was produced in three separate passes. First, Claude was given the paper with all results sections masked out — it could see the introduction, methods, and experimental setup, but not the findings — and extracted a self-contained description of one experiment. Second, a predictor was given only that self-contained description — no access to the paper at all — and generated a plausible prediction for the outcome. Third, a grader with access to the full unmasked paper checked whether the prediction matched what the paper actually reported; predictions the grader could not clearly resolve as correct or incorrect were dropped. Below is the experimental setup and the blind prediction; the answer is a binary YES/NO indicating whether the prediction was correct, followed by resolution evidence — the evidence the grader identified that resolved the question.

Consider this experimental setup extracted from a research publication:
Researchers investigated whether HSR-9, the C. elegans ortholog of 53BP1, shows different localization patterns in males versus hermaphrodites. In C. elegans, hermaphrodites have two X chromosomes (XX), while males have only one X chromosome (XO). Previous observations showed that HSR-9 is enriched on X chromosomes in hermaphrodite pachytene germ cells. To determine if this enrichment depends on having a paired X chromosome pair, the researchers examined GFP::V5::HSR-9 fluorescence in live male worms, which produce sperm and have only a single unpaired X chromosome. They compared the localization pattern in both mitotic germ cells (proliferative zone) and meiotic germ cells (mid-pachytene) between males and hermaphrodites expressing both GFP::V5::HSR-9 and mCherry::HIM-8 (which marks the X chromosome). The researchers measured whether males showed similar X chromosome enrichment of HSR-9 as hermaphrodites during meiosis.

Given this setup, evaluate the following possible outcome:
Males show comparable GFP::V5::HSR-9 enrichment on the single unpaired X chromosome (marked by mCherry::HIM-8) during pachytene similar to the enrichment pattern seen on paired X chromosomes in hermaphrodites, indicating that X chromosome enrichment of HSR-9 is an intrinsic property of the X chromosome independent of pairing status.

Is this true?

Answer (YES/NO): NO